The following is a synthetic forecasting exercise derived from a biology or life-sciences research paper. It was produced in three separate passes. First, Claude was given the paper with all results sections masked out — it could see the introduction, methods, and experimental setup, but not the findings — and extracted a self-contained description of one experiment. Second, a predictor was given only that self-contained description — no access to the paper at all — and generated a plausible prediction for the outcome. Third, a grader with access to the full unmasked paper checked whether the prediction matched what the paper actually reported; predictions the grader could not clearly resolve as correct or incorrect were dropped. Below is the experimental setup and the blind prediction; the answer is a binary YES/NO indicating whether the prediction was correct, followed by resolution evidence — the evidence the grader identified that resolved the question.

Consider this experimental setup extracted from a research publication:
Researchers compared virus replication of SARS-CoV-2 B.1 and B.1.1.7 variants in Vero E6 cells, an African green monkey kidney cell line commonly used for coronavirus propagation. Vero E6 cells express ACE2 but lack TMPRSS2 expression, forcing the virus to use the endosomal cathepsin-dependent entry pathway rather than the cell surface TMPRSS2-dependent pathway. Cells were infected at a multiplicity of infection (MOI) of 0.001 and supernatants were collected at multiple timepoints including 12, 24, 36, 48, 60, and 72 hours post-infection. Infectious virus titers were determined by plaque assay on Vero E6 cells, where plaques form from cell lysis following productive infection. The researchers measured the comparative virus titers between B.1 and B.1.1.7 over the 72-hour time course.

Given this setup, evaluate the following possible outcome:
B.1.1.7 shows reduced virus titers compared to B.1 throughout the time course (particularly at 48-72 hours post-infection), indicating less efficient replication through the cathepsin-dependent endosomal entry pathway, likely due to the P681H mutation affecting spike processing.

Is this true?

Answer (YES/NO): NO